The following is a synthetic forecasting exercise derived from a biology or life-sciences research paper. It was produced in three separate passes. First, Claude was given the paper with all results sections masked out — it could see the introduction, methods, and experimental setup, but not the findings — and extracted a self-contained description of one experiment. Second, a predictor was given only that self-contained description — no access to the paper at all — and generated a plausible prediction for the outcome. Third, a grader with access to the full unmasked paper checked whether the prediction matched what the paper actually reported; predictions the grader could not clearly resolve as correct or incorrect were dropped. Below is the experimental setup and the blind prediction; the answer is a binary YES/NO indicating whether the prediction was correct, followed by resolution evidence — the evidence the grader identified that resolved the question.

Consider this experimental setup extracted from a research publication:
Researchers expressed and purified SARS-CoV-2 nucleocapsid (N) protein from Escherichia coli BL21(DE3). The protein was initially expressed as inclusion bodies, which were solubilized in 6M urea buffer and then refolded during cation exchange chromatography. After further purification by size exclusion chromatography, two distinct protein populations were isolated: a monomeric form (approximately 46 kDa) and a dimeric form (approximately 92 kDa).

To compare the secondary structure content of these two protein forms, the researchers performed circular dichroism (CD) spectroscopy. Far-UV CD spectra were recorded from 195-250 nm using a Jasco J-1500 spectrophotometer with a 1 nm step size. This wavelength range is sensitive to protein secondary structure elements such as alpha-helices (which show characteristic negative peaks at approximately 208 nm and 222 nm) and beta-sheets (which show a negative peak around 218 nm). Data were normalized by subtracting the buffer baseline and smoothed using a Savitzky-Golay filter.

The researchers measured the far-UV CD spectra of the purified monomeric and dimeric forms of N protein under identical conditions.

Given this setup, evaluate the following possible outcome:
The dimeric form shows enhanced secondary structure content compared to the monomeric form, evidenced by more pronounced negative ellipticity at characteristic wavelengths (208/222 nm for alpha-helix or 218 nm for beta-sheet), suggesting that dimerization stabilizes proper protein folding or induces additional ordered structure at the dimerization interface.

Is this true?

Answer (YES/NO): YES